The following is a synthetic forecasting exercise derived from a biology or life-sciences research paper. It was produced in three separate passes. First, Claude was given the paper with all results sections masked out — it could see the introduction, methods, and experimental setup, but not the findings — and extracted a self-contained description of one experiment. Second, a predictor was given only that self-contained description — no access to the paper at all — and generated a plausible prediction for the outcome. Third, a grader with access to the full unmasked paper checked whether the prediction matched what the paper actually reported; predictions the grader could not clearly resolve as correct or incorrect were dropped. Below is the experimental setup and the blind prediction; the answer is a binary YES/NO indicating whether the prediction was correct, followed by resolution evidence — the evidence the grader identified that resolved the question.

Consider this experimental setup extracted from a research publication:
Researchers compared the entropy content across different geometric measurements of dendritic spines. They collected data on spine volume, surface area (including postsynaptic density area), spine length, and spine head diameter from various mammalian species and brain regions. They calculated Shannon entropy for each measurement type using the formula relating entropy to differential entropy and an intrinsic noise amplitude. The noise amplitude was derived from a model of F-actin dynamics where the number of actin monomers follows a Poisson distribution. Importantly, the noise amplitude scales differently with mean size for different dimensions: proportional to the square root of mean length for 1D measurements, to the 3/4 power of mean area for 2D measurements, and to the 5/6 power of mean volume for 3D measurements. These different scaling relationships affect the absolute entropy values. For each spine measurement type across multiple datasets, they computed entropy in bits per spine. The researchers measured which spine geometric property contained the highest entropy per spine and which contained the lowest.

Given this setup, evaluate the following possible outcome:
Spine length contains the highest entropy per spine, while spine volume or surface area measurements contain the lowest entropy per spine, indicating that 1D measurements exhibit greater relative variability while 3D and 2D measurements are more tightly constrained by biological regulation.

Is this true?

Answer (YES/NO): YES